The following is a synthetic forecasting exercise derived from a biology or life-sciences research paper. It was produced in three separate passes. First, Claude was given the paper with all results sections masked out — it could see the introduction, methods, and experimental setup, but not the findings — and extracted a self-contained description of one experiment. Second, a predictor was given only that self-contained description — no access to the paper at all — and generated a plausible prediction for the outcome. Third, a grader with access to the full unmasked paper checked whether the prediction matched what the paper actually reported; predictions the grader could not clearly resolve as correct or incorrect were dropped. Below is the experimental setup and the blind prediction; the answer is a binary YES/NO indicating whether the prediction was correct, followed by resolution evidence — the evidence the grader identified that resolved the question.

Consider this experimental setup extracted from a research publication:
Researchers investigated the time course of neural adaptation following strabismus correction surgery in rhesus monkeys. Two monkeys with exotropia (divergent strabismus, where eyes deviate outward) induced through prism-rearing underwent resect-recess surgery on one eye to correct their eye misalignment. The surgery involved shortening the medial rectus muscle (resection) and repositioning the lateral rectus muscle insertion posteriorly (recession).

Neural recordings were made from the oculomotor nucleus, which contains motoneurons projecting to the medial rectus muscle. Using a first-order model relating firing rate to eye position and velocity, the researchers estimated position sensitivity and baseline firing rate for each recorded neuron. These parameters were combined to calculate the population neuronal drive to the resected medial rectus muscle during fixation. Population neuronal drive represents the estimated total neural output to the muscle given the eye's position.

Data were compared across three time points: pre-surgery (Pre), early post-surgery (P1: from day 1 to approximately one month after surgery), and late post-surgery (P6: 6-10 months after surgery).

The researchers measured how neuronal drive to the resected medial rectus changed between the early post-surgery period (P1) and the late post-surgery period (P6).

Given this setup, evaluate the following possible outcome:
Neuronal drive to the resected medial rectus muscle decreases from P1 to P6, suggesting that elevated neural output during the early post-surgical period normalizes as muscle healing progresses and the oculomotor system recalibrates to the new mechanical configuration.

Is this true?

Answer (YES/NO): NO